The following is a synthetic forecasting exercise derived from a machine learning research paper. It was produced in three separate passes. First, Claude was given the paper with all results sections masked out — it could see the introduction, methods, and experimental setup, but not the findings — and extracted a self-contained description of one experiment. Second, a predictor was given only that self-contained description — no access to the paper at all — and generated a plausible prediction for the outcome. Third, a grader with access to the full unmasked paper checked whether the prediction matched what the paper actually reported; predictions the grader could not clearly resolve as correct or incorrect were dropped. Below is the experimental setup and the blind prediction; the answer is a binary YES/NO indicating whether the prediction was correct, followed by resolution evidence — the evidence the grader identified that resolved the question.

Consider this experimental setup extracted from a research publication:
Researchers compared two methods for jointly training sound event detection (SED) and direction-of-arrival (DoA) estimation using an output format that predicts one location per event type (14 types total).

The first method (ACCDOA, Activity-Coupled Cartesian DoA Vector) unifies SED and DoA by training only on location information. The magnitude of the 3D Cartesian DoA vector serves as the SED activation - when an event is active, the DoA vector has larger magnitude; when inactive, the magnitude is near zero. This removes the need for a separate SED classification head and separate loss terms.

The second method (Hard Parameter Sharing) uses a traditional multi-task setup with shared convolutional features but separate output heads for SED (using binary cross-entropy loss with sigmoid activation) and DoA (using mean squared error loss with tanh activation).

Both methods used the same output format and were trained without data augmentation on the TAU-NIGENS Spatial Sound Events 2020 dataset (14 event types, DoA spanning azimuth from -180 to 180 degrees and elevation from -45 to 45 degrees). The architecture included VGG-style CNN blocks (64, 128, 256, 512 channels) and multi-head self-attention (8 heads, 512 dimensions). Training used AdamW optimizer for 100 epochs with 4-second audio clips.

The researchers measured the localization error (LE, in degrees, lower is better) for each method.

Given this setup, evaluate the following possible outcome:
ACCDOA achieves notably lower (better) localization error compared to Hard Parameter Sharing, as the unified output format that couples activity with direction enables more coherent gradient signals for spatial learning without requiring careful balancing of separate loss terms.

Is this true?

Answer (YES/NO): YES